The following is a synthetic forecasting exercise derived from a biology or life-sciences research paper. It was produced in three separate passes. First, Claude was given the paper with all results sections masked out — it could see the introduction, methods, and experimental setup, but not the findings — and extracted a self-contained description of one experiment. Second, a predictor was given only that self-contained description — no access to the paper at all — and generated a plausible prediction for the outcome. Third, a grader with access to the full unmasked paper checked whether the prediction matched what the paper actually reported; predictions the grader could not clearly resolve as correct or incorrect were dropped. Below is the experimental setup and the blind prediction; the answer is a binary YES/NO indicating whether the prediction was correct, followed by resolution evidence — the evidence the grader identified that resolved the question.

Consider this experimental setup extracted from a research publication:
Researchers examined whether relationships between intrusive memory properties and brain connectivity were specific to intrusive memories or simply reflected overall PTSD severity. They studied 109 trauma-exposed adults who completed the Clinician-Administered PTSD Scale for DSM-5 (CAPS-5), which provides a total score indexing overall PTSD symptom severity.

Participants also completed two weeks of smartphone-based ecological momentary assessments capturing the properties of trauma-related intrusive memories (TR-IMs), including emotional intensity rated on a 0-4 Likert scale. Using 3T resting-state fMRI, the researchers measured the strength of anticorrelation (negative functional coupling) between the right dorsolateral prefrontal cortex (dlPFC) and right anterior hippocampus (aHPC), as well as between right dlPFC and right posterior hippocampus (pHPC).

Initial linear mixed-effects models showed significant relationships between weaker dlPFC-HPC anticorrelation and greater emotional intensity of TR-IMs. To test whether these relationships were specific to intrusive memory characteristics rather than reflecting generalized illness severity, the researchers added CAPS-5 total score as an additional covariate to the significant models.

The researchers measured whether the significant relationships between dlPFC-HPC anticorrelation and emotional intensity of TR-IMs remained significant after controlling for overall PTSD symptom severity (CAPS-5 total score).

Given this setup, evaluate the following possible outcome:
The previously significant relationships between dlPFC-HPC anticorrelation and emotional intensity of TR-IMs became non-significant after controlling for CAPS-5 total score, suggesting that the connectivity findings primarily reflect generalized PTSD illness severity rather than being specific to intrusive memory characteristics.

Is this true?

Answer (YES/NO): NO